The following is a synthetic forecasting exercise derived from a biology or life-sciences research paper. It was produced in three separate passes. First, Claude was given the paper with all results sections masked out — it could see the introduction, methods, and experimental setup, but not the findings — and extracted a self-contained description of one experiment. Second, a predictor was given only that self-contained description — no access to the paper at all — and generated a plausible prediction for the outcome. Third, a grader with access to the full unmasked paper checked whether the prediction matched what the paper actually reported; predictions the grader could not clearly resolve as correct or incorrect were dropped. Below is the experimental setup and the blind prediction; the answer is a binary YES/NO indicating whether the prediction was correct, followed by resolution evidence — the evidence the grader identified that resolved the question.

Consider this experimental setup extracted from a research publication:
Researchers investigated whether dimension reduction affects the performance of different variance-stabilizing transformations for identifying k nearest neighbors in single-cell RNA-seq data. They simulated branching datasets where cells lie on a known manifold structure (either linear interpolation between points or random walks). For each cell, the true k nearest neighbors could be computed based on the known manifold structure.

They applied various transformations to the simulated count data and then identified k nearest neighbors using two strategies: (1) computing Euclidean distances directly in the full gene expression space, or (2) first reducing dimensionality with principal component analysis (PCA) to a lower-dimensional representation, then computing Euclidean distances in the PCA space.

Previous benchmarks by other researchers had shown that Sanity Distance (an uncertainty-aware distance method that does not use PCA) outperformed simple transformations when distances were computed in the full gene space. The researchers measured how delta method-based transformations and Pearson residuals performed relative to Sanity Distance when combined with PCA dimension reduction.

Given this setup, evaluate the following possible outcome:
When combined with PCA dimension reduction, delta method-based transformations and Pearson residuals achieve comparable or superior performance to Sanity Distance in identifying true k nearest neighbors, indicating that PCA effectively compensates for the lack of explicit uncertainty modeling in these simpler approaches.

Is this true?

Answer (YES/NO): YES